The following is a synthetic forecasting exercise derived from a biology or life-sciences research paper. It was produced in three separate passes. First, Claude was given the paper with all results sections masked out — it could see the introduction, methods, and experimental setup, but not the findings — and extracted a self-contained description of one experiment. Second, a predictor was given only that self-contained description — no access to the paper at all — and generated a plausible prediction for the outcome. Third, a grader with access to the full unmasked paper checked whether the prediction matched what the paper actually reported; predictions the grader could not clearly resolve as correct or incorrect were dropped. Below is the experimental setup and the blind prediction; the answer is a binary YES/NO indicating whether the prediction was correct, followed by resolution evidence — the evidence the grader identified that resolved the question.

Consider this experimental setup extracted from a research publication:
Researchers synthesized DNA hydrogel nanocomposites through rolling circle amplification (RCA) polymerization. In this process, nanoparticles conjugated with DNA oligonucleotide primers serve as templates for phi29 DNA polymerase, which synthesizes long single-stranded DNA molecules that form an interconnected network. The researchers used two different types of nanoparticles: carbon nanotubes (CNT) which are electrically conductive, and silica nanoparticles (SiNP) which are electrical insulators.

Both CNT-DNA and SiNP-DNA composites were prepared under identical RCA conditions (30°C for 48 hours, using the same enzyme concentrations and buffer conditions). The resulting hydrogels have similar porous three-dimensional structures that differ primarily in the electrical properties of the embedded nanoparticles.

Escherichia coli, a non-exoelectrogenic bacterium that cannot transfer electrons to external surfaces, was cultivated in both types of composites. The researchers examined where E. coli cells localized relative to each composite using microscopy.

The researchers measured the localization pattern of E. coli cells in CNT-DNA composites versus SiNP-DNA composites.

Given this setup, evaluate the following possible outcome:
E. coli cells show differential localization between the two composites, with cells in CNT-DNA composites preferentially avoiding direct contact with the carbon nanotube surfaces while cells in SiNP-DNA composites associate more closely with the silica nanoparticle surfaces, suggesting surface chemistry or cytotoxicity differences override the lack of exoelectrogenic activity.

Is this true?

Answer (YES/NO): NO